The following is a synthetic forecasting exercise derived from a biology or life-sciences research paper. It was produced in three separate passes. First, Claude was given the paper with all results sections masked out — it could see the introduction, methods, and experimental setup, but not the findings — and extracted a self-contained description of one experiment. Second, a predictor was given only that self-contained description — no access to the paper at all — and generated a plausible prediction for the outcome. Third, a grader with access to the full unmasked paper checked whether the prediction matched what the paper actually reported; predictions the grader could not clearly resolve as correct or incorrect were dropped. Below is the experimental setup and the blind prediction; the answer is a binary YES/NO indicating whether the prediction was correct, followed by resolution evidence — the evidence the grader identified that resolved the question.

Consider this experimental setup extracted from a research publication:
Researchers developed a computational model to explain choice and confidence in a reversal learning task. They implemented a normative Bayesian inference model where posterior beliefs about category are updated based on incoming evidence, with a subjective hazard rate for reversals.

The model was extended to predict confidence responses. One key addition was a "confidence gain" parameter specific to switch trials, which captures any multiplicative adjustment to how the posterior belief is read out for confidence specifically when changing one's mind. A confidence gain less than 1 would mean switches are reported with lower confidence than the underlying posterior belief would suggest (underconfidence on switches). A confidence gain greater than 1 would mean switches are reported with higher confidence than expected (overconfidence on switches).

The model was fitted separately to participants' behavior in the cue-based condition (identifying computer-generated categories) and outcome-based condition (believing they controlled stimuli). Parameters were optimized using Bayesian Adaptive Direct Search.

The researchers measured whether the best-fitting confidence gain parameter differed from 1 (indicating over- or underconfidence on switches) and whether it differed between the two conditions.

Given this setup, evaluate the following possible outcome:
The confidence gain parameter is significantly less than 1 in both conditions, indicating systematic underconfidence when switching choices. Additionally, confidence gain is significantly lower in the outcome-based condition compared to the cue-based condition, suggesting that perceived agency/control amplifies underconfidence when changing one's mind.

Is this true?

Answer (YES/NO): NO